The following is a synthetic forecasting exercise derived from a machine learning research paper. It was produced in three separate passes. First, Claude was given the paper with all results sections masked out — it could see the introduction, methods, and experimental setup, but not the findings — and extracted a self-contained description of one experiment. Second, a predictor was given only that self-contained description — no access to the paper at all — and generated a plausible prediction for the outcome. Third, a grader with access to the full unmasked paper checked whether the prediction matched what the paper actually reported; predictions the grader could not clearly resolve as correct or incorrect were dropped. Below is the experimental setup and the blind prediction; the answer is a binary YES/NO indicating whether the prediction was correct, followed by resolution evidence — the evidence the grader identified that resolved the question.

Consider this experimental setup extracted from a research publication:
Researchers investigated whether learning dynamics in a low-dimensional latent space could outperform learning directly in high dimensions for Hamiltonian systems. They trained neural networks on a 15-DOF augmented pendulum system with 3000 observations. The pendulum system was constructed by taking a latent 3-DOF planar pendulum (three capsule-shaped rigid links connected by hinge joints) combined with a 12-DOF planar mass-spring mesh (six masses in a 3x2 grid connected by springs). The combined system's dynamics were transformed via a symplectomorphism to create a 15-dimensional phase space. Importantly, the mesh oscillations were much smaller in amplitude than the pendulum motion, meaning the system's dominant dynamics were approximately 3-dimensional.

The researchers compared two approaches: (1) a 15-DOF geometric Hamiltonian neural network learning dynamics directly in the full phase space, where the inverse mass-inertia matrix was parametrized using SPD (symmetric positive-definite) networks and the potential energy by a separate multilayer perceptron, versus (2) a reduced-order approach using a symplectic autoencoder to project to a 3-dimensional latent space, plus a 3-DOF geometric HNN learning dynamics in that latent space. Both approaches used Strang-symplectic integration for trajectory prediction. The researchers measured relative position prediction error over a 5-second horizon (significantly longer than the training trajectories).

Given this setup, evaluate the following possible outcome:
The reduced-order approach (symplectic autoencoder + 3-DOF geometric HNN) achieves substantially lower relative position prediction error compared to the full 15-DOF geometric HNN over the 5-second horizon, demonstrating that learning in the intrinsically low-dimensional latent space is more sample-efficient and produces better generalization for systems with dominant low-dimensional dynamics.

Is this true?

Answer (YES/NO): YES